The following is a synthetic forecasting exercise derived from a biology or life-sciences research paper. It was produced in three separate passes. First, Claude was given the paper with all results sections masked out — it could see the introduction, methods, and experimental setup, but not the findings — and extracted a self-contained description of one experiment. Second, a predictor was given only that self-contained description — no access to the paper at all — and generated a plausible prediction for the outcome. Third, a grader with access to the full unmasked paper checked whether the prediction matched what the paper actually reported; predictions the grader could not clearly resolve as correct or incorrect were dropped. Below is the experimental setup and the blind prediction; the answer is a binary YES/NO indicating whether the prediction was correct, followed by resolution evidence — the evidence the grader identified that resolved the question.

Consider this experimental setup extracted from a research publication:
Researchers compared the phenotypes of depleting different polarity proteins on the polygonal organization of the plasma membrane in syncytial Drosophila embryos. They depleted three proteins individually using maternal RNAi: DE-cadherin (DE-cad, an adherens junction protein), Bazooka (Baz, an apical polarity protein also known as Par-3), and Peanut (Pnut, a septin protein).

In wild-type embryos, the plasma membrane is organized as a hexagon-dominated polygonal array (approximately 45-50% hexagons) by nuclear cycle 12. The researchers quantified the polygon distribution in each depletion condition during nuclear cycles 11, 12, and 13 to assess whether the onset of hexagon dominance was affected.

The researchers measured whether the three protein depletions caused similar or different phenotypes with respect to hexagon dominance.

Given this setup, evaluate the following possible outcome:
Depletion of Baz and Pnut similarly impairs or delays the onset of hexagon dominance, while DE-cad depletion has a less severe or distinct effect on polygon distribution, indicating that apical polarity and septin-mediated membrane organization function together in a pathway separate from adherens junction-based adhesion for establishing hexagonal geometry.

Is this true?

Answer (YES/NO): NO